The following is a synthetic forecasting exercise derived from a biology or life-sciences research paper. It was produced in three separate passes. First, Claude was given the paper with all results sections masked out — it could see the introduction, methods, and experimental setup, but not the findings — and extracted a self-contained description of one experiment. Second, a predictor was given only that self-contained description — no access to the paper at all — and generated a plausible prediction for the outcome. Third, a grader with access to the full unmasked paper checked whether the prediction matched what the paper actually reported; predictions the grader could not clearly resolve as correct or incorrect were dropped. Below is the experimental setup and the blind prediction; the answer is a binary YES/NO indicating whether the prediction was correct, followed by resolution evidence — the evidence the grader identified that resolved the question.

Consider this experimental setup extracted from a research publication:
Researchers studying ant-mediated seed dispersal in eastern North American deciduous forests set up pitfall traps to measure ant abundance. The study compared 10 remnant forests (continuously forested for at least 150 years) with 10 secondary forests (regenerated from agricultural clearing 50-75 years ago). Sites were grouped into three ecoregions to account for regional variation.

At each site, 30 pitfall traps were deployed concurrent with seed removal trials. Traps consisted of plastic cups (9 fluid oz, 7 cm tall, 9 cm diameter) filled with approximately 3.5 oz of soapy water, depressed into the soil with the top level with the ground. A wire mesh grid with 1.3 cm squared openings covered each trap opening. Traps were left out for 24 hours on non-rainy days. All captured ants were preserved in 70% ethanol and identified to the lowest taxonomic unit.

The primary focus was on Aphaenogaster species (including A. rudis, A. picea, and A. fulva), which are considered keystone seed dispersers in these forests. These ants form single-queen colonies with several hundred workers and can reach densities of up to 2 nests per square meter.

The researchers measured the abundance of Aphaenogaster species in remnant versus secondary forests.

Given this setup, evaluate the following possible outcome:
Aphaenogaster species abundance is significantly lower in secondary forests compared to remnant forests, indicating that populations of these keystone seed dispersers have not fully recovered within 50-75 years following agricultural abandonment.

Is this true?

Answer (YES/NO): NO